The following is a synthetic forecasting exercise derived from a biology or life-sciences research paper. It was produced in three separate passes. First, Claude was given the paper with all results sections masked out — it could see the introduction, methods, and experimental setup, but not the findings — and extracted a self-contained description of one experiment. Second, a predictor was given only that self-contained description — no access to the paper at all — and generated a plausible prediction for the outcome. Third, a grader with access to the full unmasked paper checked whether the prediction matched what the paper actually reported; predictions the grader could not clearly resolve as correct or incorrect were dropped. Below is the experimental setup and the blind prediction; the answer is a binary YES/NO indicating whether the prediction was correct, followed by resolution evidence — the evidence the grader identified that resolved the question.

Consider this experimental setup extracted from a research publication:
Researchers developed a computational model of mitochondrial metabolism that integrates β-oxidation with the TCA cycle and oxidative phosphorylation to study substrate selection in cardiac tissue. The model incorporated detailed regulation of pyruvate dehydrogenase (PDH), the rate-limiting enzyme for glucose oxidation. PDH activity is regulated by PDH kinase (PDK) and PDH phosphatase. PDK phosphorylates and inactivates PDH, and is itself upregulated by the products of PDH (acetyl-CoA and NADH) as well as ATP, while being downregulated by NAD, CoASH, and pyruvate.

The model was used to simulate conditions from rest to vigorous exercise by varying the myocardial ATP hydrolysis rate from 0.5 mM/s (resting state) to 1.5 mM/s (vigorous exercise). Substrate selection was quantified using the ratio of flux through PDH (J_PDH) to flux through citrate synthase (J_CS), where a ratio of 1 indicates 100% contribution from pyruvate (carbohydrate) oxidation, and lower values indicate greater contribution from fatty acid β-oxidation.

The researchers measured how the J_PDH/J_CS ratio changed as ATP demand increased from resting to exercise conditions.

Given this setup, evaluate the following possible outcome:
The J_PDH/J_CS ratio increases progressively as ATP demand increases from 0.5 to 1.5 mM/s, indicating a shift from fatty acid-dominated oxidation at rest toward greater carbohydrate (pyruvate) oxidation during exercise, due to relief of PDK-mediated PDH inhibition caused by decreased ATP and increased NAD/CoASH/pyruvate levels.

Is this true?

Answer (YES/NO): YES